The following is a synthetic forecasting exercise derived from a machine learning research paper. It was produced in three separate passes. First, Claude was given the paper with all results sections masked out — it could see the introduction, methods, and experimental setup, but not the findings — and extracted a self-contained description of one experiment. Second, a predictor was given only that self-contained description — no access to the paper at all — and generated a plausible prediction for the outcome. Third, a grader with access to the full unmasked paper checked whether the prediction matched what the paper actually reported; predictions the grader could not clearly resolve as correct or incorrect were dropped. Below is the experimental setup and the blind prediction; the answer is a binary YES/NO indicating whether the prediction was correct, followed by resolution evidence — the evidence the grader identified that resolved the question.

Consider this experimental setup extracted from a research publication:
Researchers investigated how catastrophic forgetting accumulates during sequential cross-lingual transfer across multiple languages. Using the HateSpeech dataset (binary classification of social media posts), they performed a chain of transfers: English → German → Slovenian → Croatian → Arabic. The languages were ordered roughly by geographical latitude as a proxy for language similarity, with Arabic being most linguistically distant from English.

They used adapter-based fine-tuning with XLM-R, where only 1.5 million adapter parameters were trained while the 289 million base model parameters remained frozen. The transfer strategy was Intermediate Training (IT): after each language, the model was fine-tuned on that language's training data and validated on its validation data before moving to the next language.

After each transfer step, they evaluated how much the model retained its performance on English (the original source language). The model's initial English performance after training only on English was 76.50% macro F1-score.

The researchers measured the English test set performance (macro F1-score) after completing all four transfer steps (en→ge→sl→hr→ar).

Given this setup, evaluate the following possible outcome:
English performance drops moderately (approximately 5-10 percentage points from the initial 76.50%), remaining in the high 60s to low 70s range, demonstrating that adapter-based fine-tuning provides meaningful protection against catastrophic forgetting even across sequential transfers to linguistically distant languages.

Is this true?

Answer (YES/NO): YES